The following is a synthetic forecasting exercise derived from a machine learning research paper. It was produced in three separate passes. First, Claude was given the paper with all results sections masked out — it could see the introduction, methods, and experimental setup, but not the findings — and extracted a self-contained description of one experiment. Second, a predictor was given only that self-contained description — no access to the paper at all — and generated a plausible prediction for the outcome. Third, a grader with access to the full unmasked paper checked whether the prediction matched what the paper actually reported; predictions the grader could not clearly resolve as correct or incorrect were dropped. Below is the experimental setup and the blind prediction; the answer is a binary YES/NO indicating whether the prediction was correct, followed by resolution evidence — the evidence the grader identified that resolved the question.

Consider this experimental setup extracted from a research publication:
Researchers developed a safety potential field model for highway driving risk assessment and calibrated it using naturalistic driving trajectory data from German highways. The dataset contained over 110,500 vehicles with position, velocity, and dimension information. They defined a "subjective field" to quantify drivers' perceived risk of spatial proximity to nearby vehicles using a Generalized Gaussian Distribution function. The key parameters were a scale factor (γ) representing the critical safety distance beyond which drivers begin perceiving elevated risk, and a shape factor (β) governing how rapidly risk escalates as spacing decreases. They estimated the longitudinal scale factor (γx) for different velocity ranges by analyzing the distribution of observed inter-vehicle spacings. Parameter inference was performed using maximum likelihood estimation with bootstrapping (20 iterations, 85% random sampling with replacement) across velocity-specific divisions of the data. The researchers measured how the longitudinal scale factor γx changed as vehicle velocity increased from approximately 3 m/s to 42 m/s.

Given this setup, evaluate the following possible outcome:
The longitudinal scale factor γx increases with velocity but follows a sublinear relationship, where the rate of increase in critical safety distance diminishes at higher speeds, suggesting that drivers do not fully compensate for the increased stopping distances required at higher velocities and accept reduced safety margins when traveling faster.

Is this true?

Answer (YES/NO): NO